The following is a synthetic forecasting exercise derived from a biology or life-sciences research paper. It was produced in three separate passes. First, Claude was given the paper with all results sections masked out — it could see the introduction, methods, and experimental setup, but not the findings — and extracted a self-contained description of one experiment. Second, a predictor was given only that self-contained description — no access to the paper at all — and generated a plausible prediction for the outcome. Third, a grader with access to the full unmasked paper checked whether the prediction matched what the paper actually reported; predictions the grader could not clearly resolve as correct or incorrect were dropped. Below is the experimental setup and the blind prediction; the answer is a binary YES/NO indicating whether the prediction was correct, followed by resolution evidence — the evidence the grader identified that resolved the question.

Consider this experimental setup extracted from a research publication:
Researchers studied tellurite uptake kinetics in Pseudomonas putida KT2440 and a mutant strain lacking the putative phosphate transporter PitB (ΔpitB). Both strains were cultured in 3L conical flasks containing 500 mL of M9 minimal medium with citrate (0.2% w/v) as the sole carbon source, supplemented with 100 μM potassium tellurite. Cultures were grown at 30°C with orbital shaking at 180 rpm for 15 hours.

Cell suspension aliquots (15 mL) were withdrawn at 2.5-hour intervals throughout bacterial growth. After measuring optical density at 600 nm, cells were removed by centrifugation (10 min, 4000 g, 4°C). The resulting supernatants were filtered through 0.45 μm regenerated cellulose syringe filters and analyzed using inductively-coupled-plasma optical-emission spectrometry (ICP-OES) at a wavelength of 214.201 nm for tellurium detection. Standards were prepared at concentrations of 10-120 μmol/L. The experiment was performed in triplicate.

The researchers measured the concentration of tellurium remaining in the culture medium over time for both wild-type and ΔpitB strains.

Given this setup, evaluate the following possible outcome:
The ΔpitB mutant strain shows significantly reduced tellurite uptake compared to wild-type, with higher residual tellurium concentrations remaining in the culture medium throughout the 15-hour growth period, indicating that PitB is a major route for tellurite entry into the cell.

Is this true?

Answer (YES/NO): NO